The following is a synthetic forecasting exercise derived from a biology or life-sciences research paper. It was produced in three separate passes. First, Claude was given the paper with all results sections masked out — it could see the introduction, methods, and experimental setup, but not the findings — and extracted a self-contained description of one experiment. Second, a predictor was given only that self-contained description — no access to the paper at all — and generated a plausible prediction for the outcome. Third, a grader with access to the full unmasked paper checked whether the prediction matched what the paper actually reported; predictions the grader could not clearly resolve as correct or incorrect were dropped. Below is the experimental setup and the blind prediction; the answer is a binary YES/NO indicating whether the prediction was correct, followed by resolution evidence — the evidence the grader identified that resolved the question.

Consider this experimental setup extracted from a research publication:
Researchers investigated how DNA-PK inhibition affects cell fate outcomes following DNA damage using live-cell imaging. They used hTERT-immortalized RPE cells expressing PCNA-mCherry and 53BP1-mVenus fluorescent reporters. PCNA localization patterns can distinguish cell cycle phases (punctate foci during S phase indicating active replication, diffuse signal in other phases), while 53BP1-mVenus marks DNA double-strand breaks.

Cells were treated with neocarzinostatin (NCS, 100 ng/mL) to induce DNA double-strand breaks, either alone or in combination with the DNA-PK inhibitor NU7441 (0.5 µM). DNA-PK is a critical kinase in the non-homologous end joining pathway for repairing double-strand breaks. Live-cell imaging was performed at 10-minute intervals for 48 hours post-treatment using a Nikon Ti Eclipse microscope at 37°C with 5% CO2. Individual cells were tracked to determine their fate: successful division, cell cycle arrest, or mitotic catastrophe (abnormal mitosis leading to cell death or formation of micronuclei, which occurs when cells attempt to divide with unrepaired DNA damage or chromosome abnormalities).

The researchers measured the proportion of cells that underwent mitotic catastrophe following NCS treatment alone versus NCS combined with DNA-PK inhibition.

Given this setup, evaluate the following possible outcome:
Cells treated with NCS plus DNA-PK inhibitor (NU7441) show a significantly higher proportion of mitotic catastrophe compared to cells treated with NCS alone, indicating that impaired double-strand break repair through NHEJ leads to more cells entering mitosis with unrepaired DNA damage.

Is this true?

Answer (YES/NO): YES